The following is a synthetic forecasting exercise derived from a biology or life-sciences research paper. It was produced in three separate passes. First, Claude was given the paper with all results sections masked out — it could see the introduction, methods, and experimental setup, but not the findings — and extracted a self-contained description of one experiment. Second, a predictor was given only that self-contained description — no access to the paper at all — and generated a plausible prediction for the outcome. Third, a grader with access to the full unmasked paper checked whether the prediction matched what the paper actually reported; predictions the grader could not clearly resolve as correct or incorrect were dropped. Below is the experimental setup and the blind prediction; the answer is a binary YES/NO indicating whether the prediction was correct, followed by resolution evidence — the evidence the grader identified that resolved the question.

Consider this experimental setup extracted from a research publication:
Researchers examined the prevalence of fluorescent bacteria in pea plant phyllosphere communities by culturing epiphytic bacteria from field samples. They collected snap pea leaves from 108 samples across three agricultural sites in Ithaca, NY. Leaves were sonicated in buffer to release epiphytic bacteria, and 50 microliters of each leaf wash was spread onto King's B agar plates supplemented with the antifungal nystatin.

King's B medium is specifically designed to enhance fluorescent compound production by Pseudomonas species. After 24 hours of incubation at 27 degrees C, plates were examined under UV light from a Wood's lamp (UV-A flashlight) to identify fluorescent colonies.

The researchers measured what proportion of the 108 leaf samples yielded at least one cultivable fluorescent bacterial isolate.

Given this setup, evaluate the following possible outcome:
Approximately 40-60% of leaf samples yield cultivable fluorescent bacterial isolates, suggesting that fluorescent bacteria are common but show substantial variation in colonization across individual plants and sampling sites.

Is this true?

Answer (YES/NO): NO